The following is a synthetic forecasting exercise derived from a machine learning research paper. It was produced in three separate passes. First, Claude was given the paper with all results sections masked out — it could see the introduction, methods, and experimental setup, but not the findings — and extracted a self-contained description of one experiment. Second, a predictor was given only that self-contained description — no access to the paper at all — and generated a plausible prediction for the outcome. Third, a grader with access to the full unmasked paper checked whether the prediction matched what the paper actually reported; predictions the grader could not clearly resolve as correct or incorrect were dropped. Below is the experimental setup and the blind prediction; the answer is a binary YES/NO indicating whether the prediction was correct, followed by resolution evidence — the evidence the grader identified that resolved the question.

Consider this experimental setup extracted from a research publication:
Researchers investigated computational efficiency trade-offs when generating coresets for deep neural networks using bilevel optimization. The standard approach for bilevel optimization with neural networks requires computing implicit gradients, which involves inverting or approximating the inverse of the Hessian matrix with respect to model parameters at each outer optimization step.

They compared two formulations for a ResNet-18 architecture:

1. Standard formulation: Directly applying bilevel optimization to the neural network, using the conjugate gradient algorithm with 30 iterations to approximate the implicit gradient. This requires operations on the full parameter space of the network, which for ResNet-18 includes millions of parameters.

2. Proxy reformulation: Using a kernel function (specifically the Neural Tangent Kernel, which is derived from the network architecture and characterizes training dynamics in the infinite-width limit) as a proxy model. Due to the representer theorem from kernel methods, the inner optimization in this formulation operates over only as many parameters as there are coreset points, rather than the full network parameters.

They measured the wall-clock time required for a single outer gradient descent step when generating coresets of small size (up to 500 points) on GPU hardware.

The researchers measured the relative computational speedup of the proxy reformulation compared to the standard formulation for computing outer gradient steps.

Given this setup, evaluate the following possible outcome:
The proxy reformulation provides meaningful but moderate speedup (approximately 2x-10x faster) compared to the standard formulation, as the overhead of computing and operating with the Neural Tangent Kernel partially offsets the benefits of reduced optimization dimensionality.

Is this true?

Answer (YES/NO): NO